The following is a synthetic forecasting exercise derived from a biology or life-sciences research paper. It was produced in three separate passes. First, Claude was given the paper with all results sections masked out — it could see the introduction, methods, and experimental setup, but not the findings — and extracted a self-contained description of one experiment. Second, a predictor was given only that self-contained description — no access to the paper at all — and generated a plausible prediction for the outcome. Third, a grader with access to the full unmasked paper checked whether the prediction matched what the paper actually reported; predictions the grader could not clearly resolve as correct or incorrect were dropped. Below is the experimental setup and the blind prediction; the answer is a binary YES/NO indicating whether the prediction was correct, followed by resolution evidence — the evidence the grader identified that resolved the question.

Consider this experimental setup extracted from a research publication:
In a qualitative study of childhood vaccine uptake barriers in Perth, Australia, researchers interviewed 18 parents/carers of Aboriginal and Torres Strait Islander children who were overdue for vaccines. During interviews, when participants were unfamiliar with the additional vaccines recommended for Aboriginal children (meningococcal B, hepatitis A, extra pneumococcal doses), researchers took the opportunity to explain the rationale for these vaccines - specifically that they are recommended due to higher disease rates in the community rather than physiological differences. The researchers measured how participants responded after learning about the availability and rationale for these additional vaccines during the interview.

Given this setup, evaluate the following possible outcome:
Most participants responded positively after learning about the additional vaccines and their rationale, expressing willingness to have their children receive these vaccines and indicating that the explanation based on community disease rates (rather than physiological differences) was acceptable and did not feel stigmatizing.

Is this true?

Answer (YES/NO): YES